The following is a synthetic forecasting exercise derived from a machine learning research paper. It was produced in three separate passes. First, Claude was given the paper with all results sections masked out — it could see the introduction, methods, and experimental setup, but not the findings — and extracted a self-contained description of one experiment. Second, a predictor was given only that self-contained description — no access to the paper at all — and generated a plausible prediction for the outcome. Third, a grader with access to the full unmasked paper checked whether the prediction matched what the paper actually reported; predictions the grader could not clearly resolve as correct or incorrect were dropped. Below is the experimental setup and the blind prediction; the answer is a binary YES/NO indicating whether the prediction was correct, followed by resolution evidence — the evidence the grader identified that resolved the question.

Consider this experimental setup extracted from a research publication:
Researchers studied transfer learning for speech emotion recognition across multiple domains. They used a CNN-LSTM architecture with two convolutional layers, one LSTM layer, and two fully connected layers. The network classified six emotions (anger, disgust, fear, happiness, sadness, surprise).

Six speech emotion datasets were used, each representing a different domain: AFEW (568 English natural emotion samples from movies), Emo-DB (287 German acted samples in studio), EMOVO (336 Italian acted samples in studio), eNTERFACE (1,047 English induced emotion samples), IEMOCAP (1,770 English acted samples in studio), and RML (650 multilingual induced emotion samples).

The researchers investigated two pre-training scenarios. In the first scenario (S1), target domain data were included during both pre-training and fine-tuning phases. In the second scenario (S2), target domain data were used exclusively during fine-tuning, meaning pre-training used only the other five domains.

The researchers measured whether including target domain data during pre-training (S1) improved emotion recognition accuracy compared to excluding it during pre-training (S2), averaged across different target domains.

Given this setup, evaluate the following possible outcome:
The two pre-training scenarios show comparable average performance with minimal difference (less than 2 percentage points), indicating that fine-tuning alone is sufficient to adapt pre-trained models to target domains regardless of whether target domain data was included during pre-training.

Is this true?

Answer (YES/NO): NO